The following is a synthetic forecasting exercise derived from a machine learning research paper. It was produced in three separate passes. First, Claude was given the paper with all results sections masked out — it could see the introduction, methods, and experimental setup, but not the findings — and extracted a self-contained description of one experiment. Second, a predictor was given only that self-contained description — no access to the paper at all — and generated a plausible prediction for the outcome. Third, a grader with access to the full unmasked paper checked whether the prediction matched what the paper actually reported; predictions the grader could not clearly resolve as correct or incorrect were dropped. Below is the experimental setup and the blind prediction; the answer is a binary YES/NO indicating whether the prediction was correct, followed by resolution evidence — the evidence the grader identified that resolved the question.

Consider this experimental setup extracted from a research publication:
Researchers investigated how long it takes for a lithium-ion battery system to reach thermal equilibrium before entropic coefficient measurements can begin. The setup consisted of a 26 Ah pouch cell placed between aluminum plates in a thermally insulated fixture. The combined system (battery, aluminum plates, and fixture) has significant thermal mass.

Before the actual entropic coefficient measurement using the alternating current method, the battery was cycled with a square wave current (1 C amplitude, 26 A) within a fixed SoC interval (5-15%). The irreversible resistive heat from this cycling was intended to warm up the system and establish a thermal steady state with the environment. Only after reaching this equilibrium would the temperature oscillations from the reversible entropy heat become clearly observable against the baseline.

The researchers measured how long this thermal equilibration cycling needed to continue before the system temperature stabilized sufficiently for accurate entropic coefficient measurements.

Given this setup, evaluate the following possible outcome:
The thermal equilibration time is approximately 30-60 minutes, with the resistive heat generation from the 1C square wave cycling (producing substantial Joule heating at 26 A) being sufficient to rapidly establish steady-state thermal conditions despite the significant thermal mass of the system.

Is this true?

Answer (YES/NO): NO